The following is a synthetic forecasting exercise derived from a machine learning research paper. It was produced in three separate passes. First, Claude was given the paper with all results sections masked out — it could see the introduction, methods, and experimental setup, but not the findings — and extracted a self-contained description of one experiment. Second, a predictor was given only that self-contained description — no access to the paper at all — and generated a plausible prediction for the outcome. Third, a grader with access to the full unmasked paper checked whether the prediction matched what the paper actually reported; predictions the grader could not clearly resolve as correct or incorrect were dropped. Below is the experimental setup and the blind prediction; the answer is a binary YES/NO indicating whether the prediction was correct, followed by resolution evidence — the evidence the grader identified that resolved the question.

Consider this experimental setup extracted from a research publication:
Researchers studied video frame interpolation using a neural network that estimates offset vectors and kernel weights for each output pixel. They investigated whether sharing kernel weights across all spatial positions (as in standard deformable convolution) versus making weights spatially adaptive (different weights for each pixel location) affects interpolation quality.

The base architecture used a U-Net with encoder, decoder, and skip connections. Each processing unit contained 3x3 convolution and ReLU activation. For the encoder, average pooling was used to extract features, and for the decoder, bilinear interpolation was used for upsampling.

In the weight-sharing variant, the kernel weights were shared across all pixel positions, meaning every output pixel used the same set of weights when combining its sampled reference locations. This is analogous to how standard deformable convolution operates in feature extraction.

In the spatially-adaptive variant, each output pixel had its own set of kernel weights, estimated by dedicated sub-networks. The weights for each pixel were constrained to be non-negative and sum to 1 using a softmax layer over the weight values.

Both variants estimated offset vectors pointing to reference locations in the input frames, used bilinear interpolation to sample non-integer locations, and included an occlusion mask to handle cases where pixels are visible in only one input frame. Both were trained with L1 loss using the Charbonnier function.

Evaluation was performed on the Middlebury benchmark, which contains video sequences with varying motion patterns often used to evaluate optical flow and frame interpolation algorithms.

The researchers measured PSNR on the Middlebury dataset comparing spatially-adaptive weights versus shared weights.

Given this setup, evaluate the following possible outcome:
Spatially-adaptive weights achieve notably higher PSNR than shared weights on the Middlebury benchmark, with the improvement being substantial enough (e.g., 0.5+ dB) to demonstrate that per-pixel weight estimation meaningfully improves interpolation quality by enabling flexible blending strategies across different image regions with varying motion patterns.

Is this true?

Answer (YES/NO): NO